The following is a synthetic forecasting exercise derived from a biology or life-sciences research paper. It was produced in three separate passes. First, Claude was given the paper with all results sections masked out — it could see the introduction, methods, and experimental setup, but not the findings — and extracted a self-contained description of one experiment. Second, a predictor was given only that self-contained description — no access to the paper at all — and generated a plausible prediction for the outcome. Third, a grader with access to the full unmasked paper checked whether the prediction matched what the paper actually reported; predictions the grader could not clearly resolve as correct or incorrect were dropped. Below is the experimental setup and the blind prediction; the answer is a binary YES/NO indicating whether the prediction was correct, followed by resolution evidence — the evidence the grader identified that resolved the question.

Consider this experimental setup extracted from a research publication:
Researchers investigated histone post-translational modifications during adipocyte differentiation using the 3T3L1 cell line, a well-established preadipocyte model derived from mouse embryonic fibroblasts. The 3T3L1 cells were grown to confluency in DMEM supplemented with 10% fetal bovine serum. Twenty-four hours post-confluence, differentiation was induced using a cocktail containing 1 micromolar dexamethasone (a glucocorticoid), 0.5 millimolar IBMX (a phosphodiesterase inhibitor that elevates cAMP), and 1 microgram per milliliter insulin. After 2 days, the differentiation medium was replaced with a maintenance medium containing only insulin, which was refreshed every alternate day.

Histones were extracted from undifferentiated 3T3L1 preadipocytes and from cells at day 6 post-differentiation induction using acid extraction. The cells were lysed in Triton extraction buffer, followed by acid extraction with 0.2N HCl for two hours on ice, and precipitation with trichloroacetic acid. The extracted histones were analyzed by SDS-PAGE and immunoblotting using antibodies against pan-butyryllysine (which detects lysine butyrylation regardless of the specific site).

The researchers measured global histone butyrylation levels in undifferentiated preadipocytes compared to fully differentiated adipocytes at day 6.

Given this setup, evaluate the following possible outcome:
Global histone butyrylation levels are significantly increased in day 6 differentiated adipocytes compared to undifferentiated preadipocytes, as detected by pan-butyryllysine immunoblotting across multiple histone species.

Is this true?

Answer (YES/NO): YES